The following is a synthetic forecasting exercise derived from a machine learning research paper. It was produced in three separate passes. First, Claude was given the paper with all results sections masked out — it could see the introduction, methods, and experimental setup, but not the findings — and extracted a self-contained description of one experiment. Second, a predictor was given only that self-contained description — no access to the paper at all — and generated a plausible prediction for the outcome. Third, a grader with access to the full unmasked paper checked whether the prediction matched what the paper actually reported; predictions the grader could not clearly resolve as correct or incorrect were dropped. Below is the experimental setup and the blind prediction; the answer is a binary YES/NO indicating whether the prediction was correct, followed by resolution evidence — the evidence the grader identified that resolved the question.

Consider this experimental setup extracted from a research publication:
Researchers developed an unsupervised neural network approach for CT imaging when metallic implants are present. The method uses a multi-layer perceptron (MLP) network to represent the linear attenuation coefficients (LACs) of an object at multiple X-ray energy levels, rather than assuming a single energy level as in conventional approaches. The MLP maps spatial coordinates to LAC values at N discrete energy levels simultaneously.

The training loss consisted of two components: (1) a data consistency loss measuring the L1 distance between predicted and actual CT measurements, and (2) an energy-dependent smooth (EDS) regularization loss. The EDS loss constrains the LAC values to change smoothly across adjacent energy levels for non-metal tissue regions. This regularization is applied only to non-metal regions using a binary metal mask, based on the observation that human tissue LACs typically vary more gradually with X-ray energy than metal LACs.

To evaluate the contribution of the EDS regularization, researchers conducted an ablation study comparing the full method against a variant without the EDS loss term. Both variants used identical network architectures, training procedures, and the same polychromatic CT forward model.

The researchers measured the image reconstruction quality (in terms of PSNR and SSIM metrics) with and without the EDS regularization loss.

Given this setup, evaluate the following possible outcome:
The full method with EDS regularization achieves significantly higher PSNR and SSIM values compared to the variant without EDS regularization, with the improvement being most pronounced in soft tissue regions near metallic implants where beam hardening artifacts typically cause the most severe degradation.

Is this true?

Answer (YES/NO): NO